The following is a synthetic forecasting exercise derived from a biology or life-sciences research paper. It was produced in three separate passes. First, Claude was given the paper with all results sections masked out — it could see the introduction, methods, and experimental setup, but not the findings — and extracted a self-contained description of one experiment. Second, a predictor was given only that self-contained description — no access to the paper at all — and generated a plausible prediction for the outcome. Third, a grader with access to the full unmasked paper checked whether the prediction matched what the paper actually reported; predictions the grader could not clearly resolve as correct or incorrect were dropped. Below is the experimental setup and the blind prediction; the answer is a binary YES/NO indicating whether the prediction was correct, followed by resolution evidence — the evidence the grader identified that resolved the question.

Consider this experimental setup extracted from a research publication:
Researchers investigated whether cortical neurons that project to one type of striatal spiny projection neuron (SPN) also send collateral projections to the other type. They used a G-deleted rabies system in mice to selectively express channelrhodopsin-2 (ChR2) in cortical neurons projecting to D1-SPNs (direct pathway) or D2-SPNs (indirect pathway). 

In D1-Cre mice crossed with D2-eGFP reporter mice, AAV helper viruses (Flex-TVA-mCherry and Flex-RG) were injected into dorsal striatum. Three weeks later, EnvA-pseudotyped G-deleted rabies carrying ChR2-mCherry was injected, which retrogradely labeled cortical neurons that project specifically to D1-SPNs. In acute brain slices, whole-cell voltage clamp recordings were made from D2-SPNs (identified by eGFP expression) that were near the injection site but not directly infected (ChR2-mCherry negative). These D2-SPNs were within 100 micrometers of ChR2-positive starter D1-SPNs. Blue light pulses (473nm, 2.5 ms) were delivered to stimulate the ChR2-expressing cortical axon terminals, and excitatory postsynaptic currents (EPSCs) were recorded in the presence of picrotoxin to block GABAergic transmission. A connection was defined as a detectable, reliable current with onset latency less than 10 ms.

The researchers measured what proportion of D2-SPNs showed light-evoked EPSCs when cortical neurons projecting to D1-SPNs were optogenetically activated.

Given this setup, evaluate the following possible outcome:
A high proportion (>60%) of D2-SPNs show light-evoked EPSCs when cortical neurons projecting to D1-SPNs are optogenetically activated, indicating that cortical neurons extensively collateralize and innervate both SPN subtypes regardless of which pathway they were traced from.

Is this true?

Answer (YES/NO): NO